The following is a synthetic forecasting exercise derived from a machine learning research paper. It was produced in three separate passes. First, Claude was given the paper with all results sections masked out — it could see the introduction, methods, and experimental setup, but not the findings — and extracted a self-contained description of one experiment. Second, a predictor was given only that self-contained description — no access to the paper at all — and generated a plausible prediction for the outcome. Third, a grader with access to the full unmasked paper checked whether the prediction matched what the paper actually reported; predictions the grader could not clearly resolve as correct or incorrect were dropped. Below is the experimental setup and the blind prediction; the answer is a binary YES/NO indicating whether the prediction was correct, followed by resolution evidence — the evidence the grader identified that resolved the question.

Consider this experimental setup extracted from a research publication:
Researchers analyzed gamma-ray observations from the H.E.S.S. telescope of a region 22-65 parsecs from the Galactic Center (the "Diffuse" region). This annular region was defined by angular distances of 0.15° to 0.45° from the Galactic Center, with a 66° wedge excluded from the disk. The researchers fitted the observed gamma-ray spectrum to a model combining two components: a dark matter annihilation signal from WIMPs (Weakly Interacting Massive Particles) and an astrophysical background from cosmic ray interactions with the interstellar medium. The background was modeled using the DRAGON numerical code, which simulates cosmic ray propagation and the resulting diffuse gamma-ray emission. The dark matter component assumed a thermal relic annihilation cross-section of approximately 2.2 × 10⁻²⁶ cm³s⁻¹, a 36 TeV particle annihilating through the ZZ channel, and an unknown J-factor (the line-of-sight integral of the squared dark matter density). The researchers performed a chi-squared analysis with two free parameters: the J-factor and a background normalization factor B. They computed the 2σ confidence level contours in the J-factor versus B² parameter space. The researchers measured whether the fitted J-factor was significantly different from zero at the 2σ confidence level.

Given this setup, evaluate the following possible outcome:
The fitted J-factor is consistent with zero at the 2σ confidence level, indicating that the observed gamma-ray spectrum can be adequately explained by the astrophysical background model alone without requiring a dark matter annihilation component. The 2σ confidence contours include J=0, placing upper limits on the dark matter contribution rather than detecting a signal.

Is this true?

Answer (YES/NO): YES